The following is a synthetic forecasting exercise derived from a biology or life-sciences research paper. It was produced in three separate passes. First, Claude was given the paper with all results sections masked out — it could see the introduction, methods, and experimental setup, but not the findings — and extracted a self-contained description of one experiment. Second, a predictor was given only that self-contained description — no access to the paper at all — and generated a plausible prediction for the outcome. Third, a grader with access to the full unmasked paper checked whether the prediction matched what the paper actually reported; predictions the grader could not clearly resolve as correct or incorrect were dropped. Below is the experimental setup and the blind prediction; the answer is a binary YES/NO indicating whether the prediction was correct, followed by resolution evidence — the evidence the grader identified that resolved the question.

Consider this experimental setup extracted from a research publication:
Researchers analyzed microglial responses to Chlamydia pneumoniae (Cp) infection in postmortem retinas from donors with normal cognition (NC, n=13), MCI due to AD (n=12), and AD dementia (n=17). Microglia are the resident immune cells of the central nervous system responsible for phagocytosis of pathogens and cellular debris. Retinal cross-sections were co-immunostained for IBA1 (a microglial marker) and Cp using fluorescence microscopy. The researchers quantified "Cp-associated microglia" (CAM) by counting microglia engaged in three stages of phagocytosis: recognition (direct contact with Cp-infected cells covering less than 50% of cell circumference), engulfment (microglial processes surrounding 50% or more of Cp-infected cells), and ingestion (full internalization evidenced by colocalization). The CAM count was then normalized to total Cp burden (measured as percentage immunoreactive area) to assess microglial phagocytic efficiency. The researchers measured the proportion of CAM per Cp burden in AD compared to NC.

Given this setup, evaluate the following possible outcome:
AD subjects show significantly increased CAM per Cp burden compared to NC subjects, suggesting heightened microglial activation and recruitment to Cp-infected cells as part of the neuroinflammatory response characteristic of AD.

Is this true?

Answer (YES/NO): NO